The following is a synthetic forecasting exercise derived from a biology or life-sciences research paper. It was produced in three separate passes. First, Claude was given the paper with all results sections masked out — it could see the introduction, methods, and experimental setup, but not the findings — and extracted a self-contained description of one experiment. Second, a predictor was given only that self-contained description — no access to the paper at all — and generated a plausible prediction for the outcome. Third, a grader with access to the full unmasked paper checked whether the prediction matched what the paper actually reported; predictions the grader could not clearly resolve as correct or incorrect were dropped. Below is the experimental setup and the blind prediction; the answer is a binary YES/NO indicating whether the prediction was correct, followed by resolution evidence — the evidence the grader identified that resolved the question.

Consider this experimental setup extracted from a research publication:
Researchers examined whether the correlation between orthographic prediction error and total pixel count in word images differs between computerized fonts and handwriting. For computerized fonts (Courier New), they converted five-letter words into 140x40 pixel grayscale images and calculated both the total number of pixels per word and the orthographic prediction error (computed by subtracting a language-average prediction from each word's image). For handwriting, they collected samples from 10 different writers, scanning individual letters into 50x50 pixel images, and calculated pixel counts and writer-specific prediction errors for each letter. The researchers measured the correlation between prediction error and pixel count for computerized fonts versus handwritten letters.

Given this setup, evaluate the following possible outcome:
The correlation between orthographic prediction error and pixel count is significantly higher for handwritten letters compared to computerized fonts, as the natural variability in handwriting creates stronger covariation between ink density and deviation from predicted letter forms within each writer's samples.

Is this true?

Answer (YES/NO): YES